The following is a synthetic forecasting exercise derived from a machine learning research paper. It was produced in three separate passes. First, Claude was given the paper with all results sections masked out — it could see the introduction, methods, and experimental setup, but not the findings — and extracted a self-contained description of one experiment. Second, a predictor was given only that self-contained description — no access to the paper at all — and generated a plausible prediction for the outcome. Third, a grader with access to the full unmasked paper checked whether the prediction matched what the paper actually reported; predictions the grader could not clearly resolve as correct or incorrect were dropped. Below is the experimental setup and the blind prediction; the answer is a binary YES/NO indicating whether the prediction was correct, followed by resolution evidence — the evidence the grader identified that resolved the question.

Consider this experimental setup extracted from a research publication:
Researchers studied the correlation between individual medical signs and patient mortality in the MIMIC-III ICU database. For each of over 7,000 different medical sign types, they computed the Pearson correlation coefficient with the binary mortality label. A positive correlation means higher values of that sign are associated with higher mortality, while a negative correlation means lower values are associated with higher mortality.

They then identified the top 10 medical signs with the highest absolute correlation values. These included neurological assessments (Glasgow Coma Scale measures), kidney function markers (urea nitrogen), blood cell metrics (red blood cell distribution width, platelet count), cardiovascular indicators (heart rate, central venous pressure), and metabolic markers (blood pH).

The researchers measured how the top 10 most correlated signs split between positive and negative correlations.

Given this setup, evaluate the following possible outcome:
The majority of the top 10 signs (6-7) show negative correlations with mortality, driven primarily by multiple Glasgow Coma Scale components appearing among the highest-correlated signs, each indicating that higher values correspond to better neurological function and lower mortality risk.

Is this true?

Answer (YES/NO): YES